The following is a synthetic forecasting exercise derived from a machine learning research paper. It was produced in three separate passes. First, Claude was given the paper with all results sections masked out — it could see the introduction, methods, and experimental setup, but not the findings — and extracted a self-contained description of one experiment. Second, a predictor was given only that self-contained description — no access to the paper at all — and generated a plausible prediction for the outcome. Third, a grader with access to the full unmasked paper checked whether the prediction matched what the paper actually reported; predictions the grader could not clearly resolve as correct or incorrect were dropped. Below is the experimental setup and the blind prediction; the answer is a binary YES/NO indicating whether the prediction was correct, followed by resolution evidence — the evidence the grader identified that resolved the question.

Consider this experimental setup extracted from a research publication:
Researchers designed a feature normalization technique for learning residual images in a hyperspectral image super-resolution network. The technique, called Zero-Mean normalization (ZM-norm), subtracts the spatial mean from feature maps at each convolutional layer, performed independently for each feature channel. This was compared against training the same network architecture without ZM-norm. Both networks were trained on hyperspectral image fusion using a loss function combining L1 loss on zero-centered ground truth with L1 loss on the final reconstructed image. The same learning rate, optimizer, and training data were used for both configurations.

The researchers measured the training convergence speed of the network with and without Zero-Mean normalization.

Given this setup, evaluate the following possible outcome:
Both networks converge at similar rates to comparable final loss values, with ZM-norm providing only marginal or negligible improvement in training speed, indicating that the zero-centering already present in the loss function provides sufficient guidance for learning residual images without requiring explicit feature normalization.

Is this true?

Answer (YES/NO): NO